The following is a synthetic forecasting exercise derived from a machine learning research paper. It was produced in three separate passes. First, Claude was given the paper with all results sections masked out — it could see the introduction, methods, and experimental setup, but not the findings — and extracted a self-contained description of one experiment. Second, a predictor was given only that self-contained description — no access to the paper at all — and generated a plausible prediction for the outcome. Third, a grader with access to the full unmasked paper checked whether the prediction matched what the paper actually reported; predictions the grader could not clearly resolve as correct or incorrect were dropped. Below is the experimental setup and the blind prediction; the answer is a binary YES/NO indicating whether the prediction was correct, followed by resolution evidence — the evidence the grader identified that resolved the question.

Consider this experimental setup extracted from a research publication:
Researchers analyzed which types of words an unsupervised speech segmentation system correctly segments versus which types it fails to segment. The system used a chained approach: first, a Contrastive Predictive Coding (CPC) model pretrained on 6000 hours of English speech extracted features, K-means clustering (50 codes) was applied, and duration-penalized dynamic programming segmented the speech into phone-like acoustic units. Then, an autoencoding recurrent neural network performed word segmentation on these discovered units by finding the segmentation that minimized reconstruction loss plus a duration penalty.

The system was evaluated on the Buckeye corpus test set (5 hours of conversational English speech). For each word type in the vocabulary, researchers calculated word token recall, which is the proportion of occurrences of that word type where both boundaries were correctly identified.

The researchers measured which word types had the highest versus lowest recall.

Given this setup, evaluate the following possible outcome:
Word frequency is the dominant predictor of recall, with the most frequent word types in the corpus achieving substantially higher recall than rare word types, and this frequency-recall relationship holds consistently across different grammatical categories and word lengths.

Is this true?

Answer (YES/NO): NO